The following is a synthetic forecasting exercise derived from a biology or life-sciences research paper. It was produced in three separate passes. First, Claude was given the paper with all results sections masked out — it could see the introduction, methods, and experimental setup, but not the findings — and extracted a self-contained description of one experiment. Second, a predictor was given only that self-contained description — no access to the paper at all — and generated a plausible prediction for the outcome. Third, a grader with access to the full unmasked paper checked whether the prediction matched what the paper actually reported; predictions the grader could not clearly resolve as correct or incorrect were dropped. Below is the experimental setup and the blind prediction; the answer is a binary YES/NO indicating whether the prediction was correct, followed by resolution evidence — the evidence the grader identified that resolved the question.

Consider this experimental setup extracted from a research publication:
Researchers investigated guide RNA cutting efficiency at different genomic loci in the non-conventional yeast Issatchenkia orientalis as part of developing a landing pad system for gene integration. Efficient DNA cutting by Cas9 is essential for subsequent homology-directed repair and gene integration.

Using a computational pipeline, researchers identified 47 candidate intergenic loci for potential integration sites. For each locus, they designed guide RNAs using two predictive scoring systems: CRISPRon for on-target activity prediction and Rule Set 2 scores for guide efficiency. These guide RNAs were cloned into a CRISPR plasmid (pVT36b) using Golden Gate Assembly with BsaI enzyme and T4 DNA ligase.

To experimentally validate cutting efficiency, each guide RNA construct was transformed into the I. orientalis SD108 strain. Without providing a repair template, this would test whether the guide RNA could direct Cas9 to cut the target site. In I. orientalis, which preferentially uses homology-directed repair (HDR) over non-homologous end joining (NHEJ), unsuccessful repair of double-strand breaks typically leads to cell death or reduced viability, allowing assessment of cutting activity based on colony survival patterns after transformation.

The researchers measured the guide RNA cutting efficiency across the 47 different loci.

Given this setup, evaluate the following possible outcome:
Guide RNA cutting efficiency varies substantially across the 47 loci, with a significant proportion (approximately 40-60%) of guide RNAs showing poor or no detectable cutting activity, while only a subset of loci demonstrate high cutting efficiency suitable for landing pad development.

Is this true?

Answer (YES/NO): NO